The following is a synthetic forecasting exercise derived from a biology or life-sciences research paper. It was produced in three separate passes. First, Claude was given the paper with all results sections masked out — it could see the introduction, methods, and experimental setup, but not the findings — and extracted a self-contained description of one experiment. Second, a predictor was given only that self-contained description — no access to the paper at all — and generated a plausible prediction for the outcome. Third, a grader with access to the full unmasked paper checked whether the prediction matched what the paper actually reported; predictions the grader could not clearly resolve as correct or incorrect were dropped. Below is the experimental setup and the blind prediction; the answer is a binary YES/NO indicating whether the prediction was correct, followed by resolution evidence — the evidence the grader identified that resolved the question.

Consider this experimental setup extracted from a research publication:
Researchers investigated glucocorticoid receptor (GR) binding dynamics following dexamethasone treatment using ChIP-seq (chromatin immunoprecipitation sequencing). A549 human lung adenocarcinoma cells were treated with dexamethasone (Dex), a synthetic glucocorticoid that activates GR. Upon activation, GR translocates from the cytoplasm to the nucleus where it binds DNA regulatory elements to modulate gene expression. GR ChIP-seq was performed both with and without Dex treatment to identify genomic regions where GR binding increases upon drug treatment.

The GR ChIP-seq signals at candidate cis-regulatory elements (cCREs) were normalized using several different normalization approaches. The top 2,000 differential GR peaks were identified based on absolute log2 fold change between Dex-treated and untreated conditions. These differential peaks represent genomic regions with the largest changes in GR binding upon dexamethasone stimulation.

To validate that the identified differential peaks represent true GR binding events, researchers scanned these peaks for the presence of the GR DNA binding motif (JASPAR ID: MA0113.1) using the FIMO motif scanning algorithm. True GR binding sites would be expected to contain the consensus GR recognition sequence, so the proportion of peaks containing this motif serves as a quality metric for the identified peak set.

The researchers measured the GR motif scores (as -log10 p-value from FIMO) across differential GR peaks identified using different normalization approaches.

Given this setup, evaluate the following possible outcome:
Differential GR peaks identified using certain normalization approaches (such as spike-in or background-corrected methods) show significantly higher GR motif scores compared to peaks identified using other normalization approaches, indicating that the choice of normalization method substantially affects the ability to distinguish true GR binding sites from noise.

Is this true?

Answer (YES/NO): YES